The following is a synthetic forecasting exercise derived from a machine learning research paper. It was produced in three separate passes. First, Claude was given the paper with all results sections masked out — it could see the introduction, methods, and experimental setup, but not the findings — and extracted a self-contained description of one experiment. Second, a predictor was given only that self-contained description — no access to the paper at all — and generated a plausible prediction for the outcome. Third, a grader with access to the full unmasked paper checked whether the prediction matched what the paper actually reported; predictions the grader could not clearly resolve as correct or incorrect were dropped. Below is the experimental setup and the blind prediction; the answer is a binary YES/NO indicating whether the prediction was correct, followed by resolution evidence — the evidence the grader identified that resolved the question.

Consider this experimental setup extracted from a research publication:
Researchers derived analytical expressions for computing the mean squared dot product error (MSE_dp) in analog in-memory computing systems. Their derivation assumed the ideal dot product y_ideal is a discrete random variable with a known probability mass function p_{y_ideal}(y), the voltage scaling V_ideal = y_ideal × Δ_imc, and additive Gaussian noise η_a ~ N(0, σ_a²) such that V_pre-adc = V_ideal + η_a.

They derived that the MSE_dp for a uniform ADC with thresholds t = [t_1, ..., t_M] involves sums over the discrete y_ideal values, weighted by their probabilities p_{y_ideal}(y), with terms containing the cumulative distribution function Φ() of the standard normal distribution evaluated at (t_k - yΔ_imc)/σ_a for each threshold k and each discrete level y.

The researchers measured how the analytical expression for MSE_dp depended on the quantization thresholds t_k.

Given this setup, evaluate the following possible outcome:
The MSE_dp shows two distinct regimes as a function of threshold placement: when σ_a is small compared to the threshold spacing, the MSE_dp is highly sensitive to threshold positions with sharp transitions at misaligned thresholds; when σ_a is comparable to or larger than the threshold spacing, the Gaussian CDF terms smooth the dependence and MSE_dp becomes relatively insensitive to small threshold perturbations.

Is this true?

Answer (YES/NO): YES